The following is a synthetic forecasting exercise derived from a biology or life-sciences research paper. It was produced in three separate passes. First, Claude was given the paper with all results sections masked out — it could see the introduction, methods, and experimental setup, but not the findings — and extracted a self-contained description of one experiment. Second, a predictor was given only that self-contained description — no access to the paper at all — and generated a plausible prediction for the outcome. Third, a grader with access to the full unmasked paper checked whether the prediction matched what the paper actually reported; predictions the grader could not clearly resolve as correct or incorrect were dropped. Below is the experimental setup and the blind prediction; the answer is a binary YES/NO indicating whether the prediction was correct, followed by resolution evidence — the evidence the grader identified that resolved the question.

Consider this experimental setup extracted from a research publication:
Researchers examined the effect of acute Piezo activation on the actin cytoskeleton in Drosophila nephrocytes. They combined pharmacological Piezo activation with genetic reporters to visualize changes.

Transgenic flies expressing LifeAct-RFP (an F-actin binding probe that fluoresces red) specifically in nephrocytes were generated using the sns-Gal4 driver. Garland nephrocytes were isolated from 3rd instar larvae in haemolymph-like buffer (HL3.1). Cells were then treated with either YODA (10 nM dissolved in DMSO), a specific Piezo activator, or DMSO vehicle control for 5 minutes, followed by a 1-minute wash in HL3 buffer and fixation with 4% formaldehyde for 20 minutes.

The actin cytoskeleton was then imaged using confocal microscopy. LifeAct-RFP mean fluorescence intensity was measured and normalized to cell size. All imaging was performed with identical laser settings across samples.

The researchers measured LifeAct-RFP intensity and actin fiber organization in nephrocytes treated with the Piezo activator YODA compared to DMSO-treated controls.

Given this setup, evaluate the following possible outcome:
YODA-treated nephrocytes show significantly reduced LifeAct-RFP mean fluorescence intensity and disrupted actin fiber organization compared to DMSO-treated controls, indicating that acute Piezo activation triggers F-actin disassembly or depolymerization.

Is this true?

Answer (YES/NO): NO